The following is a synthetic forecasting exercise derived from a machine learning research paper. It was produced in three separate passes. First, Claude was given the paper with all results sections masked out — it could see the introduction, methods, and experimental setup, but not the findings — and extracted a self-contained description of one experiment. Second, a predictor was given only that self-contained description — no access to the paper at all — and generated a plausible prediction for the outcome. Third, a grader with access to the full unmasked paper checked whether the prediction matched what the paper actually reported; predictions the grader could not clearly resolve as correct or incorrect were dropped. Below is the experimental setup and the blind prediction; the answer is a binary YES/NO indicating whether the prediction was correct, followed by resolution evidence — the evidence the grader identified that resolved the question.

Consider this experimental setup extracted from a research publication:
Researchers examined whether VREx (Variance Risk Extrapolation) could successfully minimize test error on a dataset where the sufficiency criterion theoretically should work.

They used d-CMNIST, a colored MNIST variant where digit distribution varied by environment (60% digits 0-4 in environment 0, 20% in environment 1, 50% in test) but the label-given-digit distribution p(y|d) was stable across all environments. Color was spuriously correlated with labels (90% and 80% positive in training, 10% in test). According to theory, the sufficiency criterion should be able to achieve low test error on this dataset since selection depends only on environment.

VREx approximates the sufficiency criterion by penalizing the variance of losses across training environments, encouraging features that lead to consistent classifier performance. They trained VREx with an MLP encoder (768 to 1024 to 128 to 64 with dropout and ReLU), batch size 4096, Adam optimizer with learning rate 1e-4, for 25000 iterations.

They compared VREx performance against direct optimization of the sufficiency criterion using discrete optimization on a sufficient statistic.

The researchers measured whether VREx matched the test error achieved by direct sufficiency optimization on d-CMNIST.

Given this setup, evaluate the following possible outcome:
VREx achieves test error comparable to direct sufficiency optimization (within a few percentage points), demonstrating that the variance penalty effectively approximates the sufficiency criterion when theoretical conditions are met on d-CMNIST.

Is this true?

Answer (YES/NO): NO